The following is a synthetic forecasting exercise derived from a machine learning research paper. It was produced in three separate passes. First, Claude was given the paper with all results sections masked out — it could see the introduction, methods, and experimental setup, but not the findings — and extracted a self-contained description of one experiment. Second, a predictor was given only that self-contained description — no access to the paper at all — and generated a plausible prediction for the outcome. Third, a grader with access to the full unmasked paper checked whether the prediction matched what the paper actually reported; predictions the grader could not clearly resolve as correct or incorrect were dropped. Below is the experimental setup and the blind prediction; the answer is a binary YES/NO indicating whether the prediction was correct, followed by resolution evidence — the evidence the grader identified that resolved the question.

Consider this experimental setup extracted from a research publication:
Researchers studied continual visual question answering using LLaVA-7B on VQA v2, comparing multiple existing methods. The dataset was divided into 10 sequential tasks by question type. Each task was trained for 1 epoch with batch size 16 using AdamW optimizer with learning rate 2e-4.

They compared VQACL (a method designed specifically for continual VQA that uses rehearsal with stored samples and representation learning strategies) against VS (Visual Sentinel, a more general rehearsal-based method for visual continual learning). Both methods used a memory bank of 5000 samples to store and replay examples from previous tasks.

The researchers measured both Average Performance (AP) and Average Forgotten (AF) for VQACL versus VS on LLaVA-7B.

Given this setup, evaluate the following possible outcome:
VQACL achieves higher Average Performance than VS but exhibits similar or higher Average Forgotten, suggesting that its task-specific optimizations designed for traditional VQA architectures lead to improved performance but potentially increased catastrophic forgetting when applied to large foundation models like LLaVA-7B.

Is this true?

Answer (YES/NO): NO